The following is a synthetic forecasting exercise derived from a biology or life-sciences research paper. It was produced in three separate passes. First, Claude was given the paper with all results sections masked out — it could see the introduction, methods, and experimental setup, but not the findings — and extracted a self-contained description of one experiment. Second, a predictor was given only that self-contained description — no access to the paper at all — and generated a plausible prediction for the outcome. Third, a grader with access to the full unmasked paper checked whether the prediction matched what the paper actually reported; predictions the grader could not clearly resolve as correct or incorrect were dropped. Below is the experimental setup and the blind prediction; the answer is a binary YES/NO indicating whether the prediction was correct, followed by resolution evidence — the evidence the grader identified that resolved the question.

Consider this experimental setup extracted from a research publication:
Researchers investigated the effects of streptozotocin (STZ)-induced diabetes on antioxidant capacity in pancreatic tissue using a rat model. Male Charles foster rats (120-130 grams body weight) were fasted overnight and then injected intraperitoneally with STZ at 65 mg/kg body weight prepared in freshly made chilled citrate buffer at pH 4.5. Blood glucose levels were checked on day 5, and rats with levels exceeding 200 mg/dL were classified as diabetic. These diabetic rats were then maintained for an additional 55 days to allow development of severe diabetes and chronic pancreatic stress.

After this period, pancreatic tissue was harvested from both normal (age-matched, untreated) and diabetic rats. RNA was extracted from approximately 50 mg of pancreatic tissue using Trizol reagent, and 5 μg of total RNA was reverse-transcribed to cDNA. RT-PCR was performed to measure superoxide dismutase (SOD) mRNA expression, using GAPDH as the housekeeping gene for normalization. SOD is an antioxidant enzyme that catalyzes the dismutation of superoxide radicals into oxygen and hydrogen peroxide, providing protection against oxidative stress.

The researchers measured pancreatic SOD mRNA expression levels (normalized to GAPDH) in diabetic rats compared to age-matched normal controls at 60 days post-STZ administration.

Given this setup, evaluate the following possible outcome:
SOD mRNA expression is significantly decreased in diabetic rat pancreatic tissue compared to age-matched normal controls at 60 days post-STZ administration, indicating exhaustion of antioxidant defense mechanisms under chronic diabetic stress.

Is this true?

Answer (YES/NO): YES